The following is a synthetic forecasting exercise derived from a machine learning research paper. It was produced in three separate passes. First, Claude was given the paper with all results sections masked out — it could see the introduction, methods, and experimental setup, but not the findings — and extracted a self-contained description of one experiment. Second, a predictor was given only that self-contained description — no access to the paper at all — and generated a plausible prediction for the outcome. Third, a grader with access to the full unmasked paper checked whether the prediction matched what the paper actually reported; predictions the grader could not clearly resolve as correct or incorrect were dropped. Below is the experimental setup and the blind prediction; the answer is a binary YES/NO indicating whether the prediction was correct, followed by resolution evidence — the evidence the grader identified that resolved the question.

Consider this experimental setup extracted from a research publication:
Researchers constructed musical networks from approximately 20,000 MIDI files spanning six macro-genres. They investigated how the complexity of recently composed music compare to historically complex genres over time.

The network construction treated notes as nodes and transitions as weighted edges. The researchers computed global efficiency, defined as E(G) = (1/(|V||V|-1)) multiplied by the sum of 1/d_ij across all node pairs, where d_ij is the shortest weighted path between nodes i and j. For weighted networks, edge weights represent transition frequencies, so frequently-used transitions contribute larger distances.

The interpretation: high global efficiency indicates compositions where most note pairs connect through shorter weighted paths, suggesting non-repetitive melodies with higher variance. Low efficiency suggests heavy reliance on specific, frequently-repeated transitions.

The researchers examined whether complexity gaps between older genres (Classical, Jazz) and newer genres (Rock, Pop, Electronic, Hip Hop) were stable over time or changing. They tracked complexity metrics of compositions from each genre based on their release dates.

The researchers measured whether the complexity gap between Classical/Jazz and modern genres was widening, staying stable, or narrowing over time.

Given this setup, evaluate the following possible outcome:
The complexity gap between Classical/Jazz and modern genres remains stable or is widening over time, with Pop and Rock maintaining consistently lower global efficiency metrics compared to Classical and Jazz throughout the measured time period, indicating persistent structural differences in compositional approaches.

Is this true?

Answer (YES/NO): NO